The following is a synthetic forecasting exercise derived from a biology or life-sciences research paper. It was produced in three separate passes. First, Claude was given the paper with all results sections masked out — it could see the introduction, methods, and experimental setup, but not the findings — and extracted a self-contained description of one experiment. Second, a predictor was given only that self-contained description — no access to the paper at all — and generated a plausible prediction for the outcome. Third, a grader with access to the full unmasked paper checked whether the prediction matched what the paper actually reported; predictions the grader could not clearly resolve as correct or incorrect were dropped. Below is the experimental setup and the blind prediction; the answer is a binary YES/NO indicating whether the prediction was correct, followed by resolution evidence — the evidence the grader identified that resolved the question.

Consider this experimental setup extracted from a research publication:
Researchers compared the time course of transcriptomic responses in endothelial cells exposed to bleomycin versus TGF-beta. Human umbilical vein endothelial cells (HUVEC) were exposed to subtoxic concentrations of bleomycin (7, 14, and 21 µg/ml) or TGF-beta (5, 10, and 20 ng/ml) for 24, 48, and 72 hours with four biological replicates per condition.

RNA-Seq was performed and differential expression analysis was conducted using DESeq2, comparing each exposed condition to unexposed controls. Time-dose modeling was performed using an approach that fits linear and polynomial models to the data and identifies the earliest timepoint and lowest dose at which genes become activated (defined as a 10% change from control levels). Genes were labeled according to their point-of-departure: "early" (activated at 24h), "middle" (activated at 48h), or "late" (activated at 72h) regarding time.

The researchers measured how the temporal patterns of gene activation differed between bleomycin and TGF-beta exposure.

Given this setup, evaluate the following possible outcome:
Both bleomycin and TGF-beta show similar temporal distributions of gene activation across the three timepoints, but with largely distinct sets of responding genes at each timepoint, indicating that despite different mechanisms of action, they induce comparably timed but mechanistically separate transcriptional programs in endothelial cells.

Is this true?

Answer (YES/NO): NO